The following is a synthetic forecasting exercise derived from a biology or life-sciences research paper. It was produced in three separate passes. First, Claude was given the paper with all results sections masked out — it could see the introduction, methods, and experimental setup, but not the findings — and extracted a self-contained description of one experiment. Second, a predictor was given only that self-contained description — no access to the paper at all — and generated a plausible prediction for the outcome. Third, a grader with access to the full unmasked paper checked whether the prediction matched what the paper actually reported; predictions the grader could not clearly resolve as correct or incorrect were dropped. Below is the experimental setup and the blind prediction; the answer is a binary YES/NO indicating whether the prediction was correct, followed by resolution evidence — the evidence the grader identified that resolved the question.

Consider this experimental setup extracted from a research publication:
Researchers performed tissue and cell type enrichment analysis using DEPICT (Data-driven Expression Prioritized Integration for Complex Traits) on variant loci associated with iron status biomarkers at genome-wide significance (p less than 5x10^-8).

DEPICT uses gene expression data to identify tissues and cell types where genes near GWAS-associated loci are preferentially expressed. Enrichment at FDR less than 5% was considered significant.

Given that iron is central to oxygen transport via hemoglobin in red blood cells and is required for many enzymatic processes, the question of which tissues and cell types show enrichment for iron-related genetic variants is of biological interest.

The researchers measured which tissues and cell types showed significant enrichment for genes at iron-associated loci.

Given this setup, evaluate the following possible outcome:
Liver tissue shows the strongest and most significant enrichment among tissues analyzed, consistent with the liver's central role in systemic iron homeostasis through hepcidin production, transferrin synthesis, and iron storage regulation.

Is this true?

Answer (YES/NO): NO